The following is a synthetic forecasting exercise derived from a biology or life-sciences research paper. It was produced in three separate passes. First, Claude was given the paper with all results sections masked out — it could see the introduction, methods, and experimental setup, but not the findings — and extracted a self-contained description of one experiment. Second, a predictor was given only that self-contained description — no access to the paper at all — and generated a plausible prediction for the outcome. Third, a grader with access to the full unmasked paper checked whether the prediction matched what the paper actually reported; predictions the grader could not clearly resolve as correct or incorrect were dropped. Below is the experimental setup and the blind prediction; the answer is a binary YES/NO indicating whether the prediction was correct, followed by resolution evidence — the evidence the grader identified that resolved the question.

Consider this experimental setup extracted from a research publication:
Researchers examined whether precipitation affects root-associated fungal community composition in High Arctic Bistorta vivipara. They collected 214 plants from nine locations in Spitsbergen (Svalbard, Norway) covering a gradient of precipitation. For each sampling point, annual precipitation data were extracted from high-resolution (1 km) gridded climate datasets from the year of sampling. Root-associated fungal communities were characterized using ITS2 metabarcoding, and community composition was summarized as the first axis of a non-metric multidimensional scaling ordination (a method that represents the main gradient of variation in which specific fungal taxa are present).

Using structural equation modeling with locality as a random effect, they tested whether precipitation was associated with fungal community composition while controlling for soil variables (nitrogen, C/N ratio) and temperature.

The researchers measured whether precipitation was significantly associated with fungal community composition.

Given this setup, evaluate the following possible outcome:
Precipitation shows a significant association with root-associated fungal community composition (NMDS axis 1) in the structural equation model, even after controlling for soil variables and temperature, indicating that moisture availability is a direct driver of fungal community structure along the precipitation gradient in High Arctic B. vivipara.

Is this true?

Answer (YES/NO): NO